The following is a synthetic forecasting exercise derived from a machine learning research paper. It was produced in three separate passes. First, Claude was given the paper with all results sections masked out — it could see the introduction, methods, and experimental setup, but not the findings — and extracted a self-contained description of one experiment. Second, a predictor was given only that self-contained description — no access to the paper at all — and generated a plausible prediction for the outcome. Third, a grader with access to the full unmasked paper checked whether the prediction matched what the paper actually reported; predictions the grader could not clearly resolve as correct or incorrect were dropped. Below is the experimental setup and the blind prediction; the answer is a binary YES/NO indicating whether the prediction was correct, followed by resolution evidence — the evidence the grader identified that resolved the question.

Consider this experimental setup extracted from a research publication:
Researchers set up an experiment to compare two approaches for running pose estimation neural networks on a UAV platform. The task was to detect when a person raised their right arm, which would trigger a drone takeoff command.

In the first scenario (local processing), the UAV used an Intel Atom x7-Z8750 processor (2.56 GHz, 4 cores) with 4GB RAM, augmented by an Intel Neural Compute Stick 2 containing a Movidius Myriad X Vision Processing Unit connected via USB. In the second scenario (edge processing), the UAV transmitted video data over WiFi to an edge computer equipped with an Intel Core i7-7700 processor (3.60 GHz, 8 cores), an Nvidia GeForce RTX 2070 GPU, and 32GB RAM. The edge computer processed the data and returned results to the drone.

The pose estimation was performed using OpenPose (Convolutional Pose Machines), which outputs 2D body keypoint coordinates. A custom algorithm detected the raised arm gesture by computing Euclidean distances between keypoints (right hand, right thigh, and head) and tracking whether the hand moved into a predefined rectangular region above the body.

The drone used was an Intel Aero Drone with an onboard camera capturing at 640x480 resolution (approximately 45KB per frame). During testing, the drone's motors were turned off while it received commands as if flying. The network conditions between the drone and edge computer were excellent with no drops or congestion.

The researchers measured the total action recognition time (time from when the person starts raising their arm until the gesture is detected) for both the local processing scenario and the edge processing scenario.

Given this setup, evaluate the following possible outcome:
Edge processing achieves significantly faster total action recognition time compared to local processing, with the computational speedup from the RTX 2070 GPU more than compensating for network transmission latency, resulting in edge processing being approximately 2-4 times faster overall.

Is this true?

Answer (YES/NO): YES